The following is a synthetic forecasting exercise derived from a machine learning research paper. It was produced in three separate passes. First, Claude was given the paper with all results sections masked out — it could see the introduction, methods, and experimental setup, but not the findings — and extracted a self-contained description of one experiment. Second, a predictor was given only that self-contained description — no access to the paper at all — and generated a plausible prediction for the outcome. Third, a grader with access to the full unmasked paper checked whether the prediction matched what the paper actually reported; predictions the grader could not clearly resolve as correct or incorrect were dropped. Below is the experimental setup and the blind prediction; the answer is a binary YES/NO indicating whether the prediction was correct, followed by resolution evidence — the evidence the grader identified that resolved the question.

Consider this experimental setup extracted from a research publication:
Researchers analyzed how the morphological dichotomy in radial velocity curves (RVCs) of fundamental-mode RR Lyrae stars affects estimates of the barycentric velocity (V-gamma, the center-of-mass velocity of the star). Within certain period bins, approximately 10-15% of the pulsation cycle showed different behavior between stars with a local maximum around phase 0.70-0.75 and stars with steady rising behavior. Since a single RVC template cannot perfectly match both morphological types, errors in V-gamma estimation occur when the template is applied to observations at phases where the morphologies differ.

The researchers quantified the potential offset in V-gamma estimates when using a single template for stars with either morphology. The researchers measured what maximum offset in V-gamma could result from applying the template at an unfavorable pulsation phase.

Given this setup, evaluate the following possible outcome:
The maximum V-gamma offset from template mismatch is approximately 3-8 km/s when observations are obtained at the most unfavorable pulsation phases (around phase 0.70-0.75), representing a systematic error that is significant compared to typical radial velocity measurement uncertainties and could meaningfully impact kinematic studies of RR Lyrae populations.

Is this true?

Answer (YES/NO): NO